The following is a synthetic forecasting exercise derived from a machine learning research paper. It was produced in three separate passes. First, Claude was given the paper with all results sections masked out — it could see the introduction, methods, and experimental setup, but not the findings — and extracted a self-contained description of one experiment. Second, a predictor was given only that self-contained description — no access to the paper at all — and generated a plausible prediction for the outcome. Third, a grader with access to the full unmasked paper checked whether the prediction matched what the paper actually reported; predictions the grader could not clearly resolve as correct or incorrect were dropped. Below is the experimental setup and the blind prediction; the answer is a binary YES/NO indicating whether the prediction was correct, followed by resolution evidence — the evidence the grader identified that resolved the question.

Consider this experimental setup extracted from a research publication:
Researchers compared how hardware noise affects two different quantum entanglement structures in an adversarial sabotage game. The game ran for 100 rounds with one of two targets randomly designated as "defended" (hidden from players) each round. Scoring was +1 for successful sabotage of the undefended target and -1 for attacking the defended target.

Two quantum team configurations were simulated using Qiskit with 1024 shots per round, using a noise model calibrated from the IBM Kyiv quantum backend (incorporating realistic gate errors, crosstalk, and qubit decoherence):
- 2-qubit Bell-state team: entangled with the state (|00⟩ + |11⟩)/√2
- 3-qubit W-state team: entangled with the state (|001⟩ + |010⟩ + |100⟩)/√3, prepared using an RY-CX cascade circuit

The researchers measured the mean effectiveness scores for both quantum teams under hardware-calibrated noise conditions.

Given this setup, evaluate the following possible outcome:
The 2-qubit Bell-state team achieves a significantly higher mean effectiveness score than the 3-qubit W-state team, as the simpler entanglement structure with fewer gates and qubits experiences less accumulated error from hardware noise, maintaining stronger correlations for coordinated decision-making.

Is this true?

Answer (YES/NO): NO